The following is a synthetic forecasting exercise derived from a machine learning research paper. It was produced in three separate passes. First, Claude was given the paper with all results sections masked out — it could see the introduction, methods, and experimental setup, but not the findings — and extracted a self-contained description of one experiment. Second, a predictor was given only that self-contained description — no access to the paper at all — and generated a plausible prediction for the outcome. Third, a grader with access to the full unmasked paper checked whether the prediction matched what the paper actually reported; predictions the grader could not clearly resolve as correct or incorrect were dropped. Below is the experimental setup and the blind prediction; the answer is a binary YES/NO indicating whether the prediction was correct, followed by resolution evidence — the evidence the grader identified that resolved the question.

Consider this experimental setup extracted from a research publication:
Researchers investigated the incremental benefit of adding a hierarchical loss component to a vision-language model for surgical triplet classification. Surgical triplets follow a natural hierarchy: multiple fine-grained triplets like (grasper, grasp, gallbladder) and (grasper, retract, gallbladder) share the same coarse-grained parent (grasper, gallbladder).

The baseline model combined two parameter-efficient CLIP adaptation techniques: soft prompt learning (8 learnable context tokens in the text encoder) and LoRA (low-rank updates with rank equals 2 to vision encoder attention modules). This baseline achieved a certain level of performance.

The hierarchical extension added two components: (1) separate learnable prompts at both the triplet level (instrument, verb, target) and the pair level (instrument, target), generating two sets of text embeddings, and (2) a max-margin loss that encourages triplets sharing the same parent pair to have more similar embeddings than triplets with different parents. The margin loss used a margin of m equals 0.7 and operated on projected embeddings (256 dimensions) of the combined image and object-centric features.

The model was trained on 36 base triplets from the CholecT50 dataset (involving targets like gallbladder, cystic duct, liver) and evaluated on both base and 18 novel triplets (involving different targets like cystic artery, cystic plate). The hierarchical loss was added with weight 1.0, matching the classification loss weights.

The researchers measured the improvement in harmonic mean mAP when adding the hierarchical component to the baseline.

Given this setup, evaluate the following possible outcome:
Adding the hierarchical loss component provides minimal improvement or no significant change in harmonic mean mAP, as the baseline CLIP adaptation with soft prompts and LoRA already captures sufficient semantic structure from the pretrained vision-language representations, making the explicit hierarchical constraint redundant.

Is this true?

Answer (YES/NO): NO